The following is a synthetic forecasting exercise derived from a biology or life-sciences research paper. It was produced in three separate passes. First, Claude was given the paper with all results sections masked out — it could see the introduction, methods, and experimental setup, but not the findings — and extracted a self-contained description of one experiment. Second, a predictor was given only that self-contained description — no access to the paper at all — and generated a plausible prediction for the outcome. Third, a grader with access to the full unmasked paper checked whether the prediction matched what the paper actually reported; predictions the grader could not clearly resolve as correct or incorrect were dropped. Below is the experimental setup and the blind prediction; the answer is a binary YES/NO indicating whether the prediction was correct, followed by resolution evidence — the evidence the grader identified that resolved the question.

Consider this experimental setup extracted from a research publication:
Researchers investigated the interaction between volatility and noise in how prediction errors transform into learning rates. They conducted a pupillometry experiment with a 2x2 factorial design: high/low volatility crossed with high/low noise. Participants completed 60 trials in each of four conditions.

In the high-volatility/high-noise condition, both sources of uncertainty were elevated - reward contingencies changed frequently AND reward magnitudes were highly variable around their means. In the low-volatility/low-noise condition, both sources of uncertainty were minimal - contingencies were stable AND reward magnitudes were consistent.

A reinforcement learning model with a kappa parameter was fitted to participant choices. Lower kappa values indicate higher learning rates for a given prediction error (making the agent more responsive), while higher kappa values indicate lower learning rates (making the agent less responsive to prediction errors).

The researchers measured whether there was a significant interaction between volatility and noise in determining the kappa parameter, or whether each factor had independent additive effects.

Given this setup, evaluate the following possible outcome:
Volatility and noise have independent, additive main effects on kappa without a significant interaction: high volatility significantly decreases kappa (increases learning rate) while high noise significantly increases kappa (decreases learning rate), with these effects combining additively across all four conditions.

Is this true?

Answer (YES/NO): NO